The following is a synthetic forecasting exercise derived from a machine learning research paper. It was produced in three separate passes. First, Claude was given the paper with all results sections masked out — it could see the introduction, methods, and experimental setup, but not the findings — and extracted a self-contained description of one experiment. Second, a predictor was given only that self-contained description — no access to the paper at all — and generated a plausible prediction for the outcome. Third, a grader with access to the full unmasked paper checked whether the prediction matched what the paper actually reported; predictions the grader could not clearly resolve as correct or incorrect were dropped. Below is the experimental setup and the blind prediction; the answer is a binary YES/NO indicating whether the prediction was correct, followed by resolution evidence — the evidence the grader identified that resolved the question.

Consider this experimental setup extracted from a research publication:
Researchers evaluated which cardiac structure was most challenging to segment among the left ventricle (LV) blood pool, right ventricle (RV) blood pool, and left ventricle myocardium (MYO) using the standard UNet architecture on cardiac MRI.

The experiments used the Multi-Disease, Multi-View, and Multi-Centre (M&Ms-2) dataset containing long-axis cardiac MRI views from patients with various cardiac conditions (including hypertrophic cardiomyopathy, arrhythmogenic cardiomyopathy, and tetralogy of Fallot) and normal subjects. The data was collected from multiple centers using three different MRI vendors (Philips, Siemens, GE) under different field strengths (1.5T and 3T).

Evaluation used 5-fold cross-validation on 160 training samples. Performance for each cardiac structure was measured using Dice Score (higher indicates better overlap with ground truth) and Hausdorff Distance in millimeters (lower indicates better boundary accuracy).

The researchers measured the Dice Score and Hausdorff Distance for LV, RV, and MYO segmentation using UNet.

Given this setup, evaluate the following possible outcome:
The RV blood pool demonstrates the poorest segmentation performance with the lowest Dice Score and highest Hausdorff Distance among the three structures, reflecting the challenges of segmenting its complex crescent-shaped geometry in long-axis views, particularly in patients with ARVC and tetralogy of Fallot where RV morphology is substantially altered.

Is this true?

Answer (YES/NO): NO